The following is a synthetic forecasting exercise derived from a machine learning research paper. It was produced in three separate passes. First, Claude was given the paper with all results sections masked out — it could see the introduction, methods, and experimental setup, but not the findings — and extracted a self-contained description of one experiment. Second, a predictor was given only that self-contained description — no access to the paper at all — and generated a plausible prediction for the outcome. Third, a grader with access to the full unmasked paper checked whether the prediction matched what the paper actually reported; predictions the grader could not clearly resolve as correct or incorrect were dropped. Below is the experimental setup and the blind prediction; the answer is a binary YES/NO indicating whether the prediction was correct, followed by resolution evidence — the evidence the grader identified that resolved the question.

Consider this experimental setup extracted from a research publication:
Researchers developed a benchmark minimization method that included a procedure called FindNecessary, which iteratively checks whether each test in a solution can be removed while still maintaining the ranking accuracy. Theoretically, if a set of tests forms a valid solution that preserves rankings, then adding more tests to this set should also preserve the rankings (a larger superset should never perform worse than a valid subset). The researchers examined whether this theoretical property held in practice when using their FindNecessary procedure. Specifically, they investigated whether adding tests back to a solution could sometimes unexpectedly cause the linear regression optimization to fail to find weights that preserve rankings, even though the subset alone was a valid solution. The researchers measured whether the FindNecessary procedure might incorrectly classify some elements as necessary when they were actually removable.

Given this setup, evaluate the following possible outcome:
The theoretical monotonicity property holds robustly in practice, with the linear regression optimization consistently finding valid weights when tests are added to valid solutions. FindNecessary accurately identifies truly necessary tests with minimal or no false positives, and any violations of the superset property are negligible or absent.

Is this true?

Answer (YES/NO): NO